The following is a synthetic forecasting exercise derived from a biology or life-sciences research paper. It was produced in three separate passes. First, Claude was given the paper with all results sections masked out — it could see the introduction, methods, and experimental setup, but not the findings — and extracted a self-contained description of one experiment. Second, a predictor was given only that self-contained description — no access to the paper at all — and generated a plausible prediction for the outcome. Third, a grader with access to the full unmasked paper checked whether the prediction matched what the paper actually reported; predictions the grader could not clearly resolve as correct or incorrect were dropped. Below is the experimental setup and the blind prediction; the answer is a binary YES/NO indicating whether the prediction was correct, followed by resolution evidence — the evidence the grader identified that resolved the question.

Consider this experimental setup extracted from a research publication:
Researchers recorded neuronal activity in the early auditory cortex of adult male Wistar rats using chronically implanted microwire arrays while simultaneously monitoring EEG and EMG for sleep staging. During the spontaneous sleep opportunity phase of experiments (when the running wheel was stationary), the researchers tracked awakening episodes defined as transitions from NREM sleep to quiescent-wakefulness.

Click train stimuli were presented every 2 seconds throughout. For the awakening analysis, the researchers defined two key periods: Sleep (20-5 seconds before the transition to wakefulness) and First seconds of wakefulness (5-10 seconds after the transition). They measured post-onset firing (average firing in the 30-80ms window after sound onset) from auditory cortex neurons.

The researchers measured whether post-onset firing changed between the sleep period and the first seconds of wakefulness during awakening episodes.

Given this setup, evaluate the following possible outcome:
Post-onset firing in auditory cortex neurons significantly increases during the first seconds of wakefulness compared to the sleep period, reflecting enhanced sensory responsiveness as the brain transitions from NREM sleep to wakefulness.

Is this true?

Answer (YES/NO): YES